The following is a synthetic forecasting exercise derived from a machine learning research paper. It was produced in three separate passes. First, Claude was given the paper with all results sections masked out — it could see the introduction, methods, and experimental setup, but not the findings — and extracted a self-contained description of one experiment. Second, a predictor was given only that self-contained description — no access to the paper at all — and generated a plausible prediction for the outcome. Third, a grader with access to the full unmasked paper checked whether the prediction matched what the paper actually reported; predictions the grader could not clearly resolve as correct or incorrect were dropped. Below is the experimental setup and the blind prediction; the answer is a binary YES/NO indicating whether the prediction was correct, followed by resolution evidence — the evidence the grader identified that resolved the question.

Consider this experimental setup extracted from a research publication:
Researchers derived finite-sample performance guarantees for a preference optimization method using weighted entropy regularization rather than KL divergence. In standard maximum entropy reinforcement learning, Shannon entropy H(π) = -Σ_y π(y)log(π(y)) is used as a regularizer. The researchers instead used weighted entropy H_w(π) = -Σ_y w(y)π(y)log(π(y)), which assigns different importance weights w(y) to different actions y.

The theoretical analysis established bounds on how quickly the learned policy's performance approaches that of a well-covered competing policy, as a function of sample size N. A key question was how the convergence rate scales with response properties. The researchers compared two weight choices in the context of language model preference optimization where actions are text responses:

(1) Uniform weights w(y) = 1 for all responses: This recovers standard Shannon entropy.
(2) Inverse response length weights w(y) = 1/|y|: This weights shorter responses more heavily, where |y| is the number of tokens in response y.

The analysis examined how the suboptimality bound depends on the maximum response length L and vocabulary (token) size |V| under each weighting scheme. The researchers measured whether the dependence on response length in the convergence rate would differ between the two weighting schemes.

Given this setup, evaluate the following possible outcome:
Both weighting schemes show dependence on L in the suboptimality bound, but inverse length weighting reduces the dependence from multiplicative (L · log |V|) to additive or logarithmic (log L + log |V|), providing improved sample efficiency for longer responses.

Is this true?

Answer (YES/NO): YES